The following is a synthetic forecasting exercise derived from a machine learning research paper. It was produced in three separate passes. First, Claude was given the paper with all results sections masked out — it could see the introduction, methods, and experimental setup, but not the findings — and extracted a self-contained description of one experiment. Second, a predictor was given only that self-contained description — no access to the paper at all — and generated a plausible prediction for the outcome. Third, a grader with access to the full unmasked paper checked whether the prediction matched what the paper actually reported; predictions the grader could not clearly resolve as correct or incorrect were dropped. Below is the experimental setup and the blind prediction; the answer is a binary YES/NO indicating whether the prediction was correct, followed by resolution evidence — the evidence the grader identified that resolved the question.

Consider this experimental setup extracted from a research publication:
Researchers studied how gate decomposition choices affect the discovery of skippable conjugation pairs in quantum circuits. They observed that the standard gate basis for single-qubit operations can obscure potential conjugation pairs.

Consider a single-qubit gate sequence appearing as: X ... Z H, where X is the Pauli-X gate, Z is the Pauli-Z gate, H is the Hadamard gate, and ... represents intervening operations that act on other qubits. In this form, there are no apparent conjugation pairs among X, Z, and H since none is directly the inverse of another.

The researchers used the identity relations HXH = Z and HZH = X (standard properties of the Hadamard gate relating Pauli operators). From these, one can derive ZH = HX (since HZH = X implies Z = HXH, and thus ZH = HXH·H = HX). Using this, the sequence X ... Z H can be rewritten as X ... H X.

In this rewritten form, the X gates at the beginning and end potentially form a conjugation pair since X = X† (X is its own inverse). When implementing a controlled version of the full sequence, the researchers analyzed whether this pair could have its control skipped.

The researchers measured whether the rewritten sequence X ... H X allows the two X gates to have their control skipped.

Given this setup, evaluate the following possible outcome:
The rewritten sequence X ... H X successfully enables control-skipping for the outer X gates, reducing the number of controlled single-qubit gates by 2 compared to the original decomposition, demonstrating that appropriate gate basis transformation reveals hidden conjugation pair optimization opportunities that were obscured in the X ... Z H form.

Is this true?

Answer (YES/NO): YES